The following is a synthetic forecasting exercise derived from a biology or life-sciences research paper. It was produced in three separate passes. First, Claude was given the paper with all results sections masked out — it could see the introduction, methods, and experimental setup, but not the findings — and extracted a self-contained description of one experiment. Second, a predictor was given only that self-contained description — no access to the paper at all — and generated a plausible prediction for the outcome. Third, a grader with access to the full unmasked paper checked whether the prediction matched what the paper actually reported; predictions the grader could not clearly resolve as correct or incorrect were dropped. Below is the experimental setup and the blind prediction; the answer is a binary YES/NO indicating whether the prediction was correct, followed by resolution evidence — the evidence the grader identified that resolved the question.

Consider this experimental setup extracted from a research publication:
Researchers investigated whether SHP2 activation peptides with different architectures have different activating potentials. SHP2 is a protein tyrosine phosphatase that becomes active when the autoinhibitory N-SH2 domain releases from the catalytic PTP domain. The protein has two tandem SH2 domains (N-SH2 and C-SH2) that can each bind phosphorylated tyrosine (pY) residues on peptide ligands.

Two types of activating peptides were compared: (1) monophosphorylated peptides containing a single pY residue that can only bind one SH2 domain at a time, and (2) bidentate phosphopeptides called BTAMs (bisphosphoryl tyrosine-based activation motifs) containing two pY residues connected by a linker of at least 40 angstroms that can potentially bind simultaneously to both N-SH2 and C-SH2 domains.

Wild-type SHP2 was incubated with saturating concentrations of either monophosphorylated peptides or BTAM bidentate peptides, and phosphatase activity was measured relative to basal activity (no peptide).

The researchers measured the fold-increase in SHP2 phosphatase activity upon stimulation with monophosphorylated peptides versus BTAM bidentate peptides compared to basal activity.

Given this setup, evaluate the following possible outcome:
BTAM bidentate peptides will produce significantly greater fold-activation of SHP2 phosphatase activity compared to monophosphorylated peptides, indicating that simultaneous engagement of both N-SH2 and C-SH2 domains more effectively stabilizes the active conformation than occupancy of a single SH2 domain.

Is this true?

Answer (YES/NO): YES